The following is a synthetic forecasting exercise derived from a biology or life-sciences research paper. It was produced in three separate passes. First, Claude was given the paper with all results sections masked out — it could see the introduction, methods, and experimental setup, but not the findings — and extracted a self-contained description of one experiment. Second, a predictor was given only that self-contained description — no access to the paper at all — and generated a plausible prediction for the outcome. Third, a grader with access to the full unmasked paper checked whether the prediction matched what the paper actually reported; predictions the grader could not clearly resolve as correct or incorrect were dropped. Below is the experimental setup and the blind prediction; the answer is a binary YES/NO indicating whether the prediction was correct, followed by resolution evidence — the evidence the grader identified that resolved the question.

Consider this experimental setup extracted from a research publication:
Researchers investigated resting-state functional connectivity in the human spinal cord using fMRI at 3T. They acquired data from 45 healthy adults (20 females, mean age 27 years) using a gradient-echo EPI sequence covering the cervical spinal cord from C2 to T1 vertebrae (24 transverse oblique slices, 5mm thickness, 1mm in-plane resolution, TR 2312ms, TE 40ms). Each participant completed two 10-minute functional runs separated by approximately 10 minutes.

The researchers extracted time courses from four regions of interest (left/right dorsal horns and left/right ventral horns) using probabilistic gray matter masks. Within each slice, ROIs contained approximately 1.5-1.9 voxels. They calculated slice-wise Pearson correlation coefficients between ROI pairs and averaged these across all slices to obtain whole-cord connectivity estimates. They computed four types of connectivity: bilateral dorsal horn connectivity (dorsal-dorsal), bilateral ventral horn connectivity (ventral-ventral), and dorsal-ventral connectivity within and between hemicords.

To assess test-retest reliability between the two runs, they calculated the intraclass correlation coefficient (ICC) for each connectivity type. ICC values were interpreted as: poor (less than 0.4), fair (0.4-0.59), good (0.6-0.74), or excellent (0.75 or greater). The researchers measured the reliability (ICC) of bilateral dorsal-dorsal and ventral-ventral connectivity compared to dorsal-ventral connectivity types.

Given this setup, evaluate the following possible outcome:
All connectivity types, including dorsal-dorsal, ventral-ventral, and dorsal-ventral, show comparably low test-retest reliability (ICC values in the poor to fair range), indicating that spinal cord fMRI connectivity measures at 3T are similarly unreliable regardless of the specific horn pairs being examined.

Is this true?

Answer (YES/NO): NO